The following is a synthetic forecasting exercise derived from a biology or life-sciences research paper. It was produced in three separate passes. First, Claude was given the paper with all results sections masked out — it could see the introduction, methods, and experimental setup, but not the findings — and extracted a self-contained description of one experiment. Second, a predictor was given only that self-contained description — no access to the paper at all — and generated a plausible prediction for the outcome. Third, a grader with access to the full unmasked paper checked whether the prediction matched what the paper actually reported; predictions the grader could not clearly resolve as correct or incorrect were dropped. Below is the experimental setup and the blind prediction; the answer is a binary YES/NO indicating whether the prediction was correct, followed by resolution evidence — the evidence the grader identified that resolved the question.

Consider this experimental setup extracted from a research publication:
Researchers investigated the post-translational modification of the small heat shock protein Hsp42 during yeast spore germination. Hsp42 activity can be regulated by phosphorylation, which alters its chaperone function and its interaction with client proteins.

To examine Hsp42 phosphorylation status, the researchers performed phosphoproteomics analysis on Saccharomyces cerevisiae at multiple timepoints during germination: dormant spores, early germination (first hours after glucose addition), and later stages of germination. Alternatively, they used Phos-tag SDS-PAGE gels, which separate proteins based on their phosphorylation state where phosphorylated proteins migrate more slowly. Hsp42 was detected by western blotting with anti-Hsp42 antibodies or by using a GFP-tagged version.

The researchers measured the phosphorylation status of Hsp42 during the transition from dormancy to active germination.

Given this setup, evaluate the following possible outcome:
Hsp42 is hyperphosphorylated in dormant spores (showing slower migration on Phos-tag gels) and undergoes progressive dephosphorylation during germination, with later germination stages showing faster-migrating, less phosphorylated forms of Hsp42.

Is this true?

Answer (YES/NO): NO